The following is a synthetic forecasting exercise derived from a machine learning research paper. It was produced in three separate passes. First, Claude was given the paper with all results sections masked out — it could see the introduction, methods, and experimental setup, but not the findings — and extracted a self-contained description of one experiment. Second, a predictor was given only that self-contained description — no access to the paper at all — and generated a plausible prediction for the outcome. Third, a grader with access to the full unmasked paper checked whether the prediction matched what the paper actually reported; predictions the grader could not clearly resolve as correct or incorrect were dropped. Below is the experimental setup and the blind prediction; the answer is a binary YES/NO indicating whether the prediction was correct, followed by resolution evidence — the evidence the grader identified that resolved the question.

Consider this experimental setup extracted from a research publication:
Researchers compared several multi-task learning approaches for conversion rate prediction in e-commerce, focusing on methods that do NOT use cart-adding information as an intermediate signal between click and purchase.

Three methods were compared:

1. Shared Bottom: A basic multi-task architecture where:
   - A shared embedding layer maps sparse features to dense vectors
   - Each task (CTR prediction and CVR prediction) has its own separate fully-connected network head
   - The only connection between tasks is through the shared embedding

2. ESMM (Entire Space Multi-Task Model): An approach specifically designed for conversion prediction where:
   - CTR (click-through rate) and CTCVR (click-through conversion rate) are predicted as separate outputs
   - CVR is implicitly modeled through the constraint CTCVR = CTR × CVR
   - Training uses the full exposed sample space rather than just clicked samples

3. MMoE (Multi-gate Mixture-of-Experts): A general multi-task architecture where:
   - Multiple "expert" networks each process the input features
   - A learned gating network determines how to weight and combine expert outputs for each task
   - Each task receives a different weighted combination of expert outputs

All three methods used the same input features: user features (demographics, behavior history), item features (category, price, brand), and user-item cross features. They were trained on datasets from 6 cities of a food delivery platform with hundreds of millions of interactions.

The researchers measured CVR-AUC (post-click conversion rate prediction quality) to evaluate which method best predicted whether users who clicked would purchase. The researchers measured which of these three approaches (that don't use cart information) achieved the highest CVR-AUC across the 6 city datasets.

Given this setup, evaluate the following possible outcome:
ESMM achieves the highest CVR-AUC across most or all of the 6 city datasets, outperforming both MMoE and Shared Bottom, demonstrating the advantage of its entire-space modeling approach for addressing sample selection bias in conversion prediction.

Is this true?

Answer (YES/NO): YES